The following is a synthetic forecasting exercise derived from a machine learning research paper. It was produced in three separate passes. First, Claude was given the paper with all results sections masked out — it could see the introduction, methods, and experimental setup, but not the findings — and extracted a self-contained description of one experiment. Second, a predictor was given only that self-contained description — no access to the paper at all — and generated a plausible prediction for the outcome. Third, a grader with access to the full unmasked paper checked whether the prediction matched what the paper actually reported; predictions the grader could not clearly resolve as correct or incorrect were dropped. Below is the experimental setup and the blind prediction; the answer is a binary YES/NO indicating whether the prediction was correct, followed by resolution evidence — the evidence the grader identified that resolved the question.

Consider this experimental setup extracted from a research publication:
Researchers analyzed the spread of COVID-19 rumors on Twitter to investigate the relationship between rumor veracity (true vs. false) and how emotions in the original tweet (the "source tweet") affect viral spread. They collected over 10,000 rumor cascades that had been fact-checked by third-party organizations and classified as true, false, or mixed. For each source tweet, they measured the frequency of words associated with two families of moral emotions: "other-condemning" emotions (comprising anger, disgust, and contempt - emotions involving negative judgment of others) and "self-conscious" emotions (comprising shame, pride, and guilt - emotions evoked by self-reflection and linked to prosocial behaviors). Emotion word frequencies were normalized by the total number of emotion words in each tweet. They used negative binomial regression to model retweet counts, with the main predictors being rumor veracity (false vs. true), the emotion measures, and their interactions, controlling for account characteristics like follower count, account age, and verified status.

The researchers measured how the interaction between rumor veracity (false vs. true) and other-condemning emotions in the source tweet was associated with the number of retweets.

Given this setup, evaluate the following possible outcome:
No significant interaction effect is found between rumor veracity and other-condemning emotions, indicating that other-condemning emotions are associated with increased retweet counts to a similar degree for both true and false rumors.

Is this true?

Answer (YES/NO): NO